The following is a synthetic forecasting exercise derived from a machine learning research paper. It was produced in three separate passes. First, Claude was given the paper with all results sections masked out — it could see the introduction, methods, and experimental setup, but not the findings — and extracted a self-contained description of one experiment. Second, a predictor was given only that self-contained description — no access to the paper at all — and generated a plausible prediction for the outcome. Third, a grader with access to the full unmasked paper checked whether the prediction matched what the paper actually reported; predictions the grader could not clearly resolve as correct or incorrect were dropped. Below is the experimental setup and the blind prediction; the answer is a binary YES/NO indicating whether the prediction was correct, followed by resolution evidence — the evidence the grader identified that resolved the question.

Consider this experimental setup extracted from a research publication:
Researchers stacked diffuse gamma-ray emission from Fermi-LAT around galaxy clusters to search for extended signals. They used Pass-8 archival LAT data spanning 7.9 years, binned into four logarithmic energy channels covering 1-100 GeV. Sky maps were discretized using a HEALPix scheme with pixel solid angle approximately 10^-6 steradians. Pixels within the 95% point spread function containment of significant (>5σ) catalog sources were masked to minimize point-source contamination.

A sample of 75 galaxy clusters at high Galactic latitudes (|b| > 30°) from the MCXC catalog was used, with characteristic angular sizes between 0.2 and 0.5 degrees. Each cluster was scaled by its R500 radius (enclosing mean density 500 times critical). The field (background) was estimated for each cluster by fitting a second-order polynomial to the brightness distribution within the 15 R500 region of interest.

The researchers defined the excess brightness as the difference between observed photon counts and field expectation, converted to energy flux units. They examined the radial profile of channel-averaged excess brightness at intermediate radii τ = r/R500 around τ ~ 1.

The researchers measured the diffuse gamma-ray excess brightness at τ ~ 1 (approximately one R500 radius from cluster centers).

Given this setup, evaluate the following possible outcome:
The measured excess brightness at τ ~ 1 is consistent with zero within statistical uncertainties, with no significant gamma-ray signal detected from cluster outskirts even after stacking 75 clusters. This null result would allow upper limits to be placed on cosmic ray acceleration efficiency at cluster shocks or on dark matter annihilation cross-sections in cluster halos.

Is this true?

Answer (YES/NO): NO